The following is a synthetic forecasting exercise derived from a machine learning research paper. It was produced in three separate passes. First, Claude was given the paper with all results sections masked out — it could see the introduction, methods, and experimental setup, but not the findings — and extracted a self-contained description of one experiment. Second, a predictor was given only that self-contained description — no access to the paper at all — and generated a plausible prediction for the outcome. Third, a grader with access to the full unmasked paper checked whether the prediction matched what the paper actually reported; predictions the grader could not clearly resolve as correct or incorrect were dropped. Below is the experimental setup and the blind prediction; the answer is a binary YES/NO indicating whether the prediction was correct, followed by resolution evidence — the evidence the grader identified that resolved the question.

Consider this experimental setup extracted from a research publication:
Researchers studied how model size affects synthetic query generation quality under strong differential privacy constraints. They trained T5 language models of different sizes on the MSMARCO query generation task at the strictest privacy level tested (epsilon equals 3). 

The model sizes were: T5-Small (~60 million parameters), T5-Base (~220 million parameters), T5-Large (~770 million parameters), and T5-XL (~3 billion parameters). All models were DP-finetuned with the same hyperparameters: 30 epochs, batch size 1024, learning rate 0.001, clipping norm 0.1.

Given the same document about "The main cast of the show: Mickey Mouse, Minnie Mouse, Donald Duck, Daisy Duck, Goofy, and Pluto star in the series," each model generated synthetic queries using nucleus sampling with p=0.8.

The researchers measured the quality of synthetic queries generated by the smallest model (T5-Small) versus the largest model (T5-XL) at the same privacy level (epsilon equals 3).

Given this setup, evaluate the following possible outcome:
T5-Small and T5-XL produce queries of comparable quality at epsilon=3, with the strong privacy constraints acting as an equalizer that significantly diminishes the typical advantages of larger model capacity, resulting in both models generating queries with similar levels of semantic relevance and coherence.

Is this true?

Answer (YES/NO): NO